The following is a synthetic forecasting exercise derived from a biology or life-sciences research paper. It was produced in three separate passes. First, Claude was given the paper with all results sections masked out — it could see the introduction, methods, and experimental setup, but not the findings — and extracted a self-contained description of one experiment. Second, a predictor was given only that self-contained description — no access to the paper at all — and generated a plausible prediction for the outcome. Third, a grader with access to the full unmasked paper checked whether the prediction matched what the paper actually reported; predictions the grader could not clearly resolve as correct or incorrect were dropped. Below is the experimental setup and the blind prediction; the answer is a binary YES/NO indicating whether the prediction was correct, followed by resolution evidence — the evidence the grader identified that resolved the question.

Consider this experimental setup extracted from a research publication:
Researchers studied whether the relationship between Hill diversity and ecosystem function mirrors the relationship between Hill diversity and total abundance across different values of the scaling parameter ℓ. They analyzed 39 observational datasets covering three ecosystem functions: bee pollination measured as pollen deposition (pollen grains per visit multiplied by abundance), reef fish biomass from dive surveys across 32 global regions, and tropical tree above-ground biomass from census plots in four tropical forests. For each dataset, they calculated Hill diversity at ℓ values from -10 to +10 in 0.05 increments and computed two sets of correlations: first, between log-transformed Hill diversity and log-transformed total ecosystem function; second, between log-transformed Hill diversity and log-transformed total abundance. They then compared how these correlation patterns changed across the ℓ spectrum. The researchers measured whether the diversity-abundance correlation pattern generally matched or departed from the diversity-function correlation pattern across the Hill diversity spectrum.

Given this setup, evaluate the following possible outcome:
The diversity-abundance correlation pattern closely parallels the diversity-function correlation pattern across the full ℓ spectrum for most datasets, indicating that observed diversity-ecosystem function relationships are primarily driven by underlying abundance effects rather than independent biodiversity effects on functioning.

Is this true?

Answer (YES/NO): NO